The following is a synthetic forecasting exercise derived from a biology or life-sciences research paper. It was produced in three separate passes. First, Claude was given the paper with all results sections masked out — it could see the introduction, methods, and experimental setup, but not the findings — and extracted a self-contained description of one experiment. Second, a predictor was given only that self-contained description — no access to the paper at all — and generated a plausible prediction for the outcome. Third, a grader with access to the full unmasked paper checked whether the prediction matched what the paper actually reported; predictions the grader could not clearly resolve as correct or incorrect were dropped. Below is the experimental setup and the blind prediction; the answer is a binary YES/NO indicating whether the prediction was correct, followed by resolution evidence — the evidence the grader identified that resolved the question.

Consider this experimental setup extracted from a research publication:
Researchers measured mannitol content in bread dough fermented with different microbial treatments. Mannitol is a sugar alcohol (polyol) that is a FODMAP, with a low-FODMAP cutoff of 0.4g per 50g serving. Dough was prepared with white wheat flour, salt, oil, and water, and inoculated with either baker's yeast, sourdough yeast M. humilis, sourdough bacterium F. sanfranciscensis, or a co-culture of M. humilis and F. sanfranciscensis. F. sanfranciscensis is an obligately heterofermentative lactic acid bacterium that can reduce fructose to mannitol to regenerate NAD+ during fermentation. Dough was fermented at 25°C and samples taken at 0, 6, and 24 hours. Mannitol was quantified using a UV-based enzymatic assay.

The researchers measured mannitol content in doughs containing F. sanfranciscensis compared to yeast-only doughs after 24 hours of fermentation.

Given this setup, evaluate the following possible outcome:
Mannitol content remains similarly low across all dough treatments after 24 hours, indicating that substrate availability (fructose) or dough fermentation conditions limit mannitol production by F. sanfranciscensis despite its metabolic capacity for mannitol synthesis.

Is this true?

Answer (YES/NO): NO